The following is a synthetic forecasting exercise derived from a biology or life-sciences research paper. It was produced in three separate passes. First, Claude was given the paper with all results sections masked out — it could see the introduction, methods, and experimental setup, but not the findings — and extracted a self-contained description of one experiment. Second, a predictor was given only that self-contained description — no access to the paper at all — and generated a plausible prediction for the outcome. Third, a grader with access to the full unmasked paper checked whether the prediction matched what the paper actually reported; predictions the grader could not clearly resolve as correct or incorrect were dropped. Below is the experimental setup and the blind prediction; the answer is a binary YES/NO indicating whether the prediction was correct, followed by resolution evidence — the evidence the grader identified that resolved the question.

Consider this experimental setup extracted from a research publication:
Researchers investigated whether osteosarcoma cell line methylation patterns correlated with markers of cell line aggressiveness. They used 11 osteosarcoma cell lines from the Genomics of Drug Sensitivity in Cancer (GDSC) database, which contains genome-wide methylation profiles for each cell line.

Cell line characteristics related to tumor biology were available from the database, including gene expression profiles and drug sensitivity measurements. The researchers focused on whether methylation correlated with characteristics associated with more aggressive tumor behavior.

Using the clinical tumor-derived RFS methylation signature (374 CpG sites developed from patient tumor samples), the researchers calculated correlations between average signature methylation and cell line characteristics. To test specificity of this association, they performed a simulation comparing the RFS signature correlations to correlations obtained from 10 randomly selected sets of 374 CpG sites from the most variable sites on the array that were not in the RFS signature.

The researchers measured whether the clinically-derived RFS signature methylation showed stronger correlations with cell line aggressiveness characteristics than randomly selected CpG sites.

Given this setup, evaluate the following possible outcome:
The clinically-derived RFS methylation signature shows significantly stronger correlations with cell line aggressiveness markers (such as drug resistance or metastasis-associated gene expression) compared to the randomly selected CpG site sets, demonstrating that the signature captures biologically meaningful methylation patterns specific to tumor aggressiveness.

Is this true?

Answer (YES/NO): YES